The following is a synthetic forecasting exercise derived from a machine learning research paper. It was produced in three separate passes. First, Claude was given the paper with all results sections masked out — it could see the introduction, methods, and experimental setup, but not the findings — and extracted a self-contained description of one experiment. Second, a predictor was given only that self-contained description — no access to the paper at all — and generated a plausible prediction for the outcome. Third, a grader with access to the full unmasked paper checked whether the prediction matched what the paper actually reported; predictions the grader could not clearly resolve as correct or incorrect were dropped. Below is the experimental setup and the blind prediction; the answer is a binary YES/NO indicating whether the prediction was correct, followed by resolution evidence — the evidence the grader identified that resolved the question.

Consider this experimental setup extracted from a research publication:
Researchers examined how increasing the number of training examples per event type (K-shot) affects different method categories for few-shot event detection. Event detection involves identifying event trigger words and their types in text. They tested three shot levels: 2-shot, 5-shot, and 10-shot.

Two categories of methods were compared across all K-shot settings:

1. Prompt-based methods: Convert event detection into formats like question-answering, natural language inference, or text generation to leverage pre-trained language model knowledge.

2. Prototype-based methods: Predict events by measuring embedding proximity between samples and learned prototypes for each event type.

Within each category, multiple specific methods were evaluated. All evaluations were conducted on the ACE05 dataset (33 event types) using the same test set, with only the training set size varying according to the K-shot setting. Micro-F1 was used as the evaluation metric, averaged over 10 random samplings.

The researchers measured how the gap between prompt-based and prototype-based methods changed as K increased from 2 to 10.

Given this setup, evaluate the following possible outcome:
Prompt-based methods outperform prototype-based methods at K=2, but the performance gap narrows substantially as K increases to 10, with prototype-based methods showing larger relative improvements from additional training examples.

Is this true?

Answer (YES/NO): NO